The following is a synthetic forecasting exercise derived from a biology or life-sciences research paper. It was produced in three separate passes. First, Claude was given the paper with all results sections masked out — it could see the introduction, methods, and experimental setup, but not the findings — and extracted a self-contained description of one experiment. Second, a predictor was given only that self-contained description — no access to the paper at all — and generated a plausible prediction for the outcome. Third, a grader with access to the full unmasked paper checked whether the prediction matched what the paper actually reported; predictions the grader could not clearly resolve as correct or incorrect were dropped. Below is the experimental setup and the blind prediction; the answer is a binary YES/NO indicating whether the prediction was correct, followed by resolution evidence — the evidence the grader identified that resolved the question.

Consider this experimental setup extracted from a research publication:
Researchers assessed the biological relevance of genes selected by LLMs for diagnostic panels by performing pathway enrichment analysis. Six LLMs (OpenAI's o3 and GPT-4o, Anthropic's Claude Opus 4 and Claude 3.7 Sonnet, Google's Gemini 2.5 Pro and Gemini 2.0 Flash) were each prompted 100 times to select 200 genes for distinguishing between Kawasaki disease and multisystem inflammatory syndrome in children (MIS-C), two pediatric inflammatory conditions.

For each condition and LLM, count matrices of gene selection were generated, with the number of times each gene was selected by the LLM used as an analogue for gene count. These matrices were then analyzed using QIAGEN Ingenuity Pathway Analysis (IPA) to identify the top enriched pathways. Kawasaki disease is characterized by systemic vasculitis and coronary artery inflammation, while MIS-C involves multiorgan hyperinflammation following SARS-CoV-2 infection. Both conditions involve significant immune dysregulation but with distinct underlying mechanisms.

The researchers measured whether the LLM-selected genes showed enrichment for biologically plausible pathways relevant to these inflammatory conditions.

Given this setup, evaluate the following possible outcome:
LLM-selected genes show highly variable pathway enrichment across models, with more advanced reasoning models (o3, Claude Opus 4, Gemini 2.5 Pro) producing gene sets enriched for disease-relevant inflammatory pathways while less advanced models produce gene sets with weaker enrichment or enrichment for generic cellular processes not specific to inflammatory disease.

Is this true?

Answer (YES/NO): NO